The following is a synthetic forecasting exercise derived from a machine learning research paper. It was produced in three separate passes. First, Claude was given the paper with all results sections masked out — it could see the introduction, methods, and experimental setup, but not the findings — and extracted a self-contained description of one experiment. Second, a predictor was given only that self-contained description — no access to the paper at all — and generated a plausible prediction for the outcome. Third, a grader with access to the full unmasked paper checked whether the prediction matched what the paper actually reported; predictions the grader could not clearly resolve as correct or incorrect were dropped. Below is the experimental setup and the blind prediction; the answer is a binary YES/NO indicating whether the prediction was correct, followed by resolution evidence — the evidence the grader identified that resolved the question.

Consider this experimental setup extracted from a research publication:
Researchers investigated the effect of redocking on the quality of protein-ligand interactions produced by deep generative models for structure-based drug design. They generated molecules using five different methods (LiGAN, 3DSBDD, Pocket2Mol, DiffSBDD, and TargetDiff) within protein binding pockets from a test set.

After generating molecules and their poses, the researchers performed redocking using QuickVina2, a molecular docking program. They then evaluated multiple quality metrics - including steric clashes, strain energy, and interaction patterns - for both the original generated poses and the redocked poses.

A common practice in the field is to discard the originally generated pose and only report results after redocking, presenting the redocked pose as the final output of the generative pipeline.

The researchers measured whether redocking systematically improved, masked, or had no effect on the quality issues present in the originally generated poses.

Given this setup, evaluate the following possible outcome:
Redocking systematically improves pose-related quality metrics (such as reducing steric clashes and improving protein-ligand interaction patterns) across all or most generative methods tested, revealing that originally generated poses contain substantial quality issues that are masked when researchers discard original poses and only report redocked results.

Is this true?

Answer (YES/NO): NO